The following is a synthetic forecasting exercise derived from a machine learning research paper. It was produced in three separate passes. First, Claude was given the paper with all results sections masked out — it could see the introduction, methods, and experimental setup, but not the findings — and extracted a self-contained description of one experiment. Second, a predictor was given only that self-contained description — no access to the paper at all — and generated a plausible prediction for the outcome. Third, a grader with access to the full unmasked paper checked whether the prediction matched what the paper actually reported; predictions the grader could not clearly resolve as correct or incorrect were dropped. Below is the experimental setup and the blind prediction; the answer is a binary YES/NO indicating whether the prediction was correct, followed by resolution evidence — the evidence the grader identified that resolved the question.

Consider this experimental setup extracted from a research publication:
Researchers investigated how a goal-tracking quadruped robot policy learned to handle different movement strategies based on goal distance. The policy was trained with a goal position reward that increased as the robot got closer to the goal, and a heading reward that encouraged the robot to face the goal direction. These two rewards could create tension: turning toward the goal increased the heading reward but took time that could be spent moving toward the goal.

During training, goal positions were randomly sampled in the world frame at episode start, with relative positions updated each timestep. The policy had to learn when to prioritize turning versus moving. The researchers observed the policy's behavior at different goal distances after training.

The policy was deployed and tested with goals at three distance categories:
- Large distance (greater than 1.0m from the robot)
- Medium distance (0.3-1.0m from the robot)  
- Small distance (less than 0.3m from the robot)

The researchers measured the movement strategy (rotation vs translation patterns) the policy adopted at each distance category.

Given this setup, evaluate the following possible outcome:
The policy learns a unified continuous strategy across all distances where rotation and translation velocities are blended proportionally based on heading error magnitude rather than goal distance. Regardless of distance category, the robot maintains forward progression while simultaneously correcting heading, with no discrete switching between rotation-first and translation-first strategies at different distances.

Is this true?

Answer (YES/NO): NO